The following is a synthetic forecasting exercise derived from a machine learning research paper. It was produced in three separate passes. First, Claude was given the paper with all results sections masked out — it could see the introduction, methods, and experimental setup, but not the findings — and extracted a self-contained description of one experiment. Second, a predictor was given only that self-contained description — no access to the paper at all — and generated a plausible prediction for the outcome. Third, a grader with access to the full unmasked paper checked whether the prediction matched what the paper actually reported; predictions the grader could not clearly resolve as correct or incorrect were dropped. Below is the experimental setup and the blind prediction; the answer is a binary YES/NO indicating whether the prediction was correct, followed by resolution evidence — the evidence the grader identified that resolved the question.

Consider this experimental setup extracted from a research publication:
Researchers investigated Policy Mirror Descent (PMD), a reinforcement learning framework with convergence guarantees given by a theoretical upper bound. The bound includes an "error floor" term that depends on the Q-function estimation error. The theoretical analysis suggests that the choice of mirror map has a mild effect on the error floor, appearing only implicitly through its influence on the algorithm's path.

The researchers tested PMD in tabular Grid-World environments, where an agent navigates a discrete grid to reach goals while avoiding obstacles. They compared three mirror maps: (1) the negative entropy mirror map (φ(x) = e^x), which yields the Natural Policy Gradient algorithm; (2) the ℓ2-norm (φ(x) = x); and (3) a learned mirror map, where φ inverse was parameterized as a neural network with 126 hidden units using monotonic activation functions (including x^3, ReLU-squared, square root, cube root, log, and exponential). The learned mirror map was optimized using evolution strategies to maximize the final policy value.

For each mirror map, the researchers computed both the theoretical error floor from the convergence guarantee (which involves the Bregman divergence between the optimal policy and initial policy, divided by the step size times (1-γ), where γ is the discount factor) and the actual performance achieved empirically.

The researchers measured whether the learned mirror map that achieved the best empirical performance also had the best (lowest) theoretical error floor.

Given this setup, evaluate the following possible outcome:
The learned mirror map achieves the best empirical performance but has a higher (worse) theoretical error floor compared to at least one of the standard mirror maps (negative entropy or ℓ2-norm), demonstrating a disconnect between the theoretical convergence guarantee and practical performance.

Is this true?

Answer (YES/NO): YES